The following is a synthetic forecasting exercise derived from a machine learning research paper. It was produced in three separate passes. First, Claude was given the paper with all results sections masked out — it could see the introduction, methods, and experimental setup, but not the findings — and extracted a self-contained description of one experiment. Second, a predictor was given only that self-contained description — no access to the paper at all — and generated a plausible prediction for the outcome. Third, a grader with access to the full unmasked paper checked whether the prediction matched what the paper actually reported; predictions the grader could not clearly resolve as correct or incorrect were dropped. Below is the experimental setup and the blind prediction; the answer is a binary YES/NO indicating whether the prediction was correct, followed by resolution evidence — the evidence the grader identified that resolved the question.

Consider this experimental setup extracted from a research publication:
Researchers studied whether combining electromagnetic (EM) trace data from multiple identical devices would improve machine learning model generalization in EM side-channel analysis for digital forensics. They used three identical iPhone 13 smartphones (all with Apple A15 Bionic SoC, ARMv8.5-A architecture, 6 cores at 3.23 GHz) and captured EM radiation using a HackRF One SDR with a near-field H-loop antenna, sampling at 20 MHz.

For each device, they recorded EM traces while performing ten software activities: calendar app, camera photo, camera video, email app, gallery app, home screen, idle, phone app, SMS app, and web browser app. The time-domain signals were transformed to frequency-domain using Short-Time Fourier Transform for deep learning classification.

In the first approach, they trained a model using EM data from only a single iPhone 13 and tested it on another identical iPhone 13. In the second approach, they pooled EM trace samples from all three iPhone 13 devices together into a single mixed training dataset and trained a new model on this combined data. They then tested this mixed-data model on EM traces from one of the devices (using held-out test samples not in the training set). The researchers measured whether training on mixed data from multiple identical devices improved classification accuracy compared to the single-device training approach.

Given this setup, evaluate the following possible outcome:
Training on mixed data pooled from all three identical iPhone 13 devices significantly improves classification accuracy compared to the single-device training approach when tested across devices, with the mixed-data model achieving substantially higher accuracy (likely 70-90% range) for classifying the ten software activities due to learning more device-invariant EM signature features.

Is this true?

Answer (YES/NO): NO